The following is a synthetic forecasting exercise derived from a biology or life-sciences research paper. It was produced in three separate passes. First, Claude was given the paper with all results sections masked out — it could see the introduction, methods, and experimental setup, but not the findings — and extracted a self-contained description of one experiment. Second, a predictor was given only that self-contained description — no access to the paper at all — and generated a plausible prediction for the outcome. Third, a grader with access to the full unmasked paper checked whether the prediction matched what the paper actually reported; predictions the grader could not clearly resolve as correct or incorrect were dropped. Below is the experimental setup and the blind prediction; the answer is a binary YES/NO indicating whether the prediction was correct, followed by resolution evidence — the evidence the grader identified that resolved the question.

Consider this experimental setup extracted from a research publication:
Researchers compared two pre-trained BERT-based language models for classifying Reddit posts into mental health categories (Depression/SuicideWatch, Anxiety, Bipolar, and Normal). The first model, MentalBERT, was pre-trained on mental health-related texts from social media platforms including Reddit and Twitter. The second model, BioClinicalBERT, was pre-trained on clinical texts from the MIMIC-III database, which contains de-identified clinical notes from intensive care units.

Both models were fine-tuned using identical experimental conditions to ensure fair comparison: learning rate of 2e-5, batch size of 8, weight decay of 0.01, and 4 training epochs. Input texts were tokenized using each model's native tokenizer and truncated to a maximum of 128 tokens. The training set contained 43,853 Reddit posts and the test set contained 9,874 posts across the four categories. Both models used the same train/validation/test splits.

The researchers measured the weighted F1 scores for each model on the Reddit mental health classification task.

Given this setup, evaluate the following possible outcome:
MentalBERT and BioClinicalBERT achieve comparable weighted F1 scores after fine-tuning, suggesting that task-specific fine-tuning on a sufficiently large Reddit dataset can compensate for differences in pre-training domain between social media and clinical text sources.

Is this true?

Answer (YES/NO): YES